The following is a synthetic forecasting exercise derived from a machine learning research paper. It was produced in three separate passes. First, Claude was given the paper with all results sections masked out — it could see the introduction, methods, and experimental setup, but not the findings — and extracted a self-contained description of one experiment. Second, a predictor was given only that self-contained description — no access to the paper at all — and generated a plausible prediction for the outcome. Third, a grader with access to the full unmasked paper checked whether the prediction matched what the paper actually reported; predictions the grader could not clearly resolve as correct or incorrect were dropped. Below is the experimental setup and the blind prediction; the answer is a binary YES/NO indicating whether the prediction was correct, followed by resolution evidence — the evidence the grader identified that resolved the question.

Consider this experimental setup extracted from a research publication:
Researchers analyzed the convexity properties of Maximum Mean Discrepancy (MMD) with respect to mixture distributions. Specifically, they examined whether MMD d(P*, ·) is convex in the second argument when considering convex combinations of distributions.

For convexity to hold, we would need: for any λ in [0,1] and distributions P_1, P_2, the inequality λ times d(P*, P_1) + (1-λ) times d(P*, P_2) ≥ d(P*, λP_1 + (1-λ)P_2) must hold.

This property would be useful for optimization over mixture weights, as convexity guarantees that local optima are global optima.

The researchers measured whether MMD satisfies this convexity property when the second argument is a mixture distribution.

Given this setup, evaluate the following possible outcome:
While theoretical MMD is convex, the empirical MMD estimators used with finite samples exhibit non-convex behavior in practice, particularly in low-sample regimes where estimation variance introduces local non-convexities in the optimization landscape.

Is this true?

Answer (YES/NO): NO